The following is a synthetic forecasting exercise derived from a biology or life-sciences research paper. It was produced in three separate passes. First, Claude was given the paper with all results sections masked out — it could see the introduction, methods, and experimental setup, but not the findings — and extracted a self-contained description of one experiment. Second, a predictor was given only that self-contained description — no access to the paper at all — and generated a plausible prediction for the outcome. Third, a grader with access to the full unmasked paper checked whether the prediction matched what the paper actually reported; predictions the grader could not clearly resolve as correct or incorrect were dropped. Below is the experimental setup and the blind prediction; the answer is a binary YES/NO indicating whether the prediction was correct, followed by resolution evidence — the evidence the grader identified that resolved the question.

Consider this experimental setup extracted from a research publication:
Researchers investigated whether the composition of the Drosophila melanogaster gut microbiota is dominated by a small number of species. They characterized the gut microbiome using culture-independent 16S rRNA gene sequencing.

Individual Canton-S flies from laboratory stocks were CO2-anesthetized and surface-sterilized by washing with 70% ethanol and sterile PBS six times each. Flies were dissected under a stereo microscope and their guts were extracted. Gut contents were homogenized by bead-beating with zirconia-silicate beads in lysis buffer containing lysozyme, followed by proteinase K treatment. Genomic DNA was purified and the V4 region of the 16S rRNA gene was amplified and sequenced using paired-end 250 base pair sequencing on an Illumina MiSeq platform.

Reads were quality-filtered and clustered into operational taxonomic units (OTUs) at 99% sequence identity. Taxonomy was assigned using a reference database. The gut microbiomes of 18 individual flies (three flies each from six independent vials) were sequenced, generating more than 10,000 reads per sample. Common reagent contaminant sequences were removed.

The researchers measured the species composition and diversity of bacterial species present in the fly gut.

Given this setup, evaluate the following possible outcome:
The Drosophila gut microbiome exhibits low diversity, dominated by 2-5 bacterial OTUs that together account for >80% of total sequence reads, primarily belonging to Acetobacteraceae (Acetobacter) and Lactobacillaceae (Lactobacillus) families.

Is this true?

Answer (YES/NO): NO